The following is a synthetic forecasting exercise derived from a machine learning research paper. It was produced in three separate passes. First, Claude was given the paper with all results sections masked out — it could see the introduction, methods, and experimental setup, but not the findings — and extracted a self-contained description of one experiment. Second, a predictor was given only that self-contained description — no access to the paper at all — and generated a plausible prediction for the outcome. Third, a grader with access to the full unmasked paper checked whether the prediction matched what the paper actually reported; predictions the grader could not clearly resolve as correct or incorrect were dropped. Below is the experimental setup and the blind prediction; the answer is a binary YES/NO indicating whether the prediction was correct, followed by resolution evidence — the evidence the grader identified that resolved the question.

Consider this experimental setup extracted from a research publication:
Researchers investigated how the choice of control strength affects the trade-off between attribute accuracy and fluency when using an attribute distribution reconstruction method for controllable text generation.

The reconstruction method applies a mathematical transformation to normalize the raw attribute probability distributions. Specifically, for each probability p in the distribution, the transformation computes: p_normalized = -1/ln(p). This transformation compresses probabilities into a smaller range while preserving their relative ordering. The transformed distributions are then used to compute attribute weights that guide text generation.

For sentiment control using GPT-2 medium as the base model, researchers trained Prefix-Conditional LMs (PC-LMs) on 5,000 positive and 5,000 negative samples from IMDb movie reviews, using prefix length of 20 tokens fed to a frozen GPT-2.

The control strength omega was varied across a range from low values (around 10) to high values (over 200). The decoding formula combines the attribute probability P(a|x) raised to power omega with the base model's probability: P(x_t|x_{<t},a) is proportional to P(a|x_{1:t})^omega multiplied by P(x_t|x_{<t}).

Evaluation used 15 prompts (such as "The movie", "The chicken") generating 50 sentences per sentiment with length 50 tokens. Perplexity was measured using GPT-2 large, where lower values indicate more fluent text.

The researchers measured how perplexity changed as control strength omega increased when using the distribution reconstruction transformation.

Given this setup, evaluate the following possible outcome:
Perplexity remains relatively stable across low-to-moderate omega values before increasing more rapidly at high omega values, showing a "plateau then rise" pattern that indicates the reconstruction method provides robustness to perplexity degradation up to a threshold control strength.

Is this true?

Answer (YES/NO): NO